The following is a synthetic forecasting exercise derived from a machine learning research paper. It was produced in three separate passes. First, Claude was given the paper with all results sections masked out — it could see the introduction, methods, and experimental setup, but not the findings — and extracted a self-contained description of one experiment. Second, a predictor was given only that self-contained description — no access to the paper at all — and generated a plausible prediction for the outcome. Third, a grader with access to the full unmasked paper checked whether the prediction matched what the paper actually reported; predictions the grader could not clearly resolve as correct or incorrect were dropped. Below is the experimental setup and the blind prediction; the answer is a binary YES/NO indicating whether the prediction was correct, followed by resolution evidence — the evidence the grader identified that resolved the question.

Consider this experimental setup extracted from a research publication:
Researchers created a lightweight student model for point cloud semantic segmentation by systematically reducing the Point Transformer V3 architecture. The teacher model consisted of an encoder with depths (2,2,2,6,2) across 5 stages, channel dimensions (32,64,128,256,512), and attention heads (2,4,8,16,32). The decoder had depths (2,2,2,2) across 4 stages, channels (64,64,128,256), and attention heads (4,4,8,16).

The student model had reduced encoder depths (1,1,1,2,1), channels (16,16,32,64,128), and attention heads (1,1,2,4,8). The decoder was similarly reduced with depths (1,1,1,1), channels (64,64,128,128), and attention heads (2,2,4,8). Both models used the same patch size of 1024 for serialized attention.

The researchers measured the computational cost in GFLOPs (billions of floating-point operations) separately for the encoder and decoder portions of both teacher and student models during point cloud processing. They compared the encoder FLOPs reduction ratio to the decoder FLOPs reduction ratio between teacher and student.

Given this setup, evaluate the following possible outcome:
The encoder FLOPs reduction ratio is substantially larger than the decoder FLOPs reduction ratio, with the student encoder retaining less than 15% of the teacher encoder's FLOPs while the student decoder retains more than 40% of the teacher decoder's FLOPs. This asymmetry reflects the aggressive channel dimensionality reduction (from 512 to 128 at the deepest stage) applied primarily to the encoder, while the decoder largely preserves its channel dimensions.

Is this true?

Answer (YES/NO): NO